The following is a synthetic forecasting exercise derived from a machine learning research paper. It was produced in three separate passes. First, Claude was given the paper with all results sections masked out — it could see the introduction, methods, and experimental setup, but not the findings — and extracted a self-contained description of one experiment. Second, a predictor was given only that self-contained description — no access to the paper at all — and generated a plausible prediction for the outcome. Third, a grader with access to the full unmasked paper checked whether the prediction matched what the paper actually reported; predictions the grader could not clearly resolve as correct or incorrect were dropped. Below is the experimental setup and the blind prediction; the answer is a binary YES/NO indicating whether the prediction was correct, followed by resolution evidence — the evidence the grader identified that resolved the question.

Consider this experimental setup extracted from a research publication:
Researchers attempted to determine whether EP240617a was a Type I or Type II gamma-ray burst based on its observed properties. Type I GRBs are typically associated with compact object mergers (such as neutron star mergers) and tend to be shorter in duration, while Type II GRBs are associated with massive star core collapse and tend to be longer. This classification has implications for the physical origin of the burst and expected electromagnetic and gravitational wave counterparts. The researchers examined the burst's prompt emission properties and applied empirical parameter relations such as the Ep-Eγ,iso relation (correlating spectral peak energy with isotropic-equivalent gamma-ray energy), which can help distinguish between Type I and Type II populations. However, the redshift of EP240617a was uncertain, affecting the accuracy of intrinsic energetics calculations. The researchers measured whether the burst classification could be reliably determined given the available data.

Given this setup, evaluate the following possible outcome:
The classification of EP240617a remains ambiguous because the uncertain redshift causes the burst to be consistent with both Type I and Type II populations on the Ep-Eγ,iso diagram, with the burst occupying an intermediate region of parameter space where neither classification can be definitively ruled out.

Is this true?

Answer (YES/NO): NO